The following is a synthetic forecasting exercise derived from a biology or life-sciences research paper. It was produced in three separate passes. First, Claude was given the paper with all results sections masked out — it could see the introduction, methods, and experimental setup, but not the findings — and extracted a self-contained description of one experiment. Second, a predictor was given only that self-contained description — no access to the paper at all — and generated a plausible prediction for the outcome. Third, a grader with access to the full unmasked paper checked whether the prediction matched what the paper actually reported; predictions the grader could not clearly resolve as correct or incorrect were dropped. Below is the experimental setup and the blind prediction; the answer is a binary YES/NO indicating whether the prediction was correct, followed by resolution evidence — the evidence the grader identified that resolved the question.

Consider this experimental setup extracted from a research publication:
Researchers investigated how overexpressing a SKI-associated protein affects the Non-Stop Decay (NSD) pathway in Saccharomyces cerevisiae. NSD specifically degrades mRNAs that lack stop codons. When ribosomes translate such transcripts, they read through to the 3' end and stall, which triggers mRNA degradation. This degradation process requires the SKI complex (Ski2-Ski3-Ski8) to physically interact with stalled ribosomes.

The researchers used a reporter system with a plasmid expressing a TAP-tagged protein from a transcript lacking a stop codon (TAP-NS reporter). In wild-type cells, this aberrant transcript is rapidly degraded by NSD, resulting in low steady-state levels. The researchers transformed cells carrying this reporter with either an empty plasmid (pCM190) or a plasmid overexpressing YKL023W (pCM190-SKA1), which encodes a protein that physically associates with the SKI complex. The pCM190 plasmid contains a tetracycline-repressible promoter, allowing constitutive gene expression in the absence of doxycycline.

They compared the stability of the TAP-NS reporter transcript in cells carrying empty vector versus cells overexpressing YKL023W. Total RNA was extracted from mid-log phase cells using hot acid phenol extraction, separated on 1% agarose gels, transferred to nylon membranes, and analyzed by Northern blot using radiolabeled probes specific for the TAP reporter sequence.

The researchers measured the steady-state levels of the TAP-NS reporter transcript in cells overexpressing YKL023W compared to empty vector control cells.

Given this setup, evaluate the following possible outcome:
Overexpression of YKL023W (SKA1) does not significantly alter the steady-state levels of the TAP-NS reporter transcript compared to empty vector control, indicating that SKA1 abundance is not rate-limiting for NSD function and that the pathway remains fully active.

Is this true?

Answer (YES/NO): NO